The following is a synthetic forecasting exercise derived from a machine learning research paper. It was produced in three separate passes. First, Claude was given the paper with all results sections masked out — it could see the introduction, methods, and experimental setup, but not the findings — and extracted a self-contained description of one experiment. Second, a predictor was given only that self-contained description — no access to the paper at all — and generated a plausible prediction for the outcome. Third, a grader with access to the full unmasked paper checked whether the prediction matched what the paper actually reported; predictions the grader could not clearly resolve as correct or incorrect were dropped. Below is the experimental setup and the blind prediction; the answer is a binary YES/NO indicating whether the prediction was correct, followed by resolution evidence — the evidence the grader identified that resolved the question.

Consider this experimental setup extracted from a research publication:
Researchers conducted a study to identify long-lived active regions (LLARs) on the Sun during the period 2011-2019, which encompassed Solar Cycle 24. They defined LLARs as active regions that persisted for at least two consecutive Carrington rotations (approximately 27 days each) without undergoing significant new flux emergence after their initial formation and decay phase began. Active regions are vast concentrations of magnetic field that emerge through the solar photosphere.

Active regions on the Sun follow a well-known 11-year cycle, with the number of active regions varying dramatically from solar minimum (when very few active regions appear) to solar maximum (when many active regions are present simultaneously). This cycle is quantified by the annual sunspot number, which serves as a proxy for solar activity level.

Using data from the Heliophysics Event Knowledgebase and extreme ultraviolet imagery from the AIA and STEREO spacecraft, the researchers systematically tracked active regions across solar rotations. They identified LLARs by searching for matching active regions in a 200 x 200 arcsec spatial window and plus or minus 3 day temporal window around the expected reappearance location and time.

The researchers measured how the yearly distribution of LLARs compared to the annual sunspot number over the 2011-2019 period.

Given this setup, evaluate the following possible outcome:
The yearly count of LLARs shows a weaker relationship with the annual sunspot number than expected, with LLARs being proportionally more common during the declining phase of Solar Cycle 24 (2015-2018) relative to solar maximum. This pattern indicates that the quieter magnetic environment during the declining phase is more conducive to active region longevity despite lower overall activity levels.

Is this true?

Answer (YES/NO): NO